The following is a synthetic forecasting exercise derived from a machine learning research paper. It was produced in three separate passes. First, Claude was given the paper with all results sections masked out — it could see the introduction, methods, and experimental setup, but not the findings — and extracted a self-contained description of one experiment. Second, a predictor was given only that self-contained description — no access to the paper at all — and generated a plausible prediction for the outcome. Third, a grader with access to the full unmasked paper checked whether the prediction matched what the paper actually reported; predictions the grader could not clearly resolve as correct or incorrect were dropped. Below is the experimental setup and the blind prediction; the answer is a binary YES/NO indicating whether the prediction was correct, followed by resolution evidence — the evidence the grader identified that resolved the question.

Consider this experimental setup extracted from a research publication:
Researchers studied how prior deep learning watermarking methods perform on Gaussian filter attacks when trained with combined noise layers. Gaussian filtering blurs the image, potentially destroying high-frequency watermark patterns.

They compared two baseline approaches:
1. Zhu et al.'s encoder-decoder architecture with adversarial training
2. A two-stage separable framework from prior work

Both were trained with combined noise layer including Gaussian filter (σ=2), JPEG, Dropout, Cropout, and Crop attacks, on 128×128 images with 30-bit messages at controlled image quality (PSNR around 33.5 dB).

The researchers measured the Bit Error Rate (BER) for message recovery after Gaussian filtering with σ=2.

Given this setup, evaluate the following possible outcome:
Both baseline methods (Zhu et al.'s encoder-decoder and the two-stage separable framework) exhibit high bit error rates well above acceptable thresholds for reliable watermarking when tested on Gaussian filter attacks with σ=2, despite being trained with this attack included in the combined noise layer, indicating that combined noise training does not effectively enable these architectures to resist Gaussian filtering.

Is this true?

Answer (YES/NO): NO